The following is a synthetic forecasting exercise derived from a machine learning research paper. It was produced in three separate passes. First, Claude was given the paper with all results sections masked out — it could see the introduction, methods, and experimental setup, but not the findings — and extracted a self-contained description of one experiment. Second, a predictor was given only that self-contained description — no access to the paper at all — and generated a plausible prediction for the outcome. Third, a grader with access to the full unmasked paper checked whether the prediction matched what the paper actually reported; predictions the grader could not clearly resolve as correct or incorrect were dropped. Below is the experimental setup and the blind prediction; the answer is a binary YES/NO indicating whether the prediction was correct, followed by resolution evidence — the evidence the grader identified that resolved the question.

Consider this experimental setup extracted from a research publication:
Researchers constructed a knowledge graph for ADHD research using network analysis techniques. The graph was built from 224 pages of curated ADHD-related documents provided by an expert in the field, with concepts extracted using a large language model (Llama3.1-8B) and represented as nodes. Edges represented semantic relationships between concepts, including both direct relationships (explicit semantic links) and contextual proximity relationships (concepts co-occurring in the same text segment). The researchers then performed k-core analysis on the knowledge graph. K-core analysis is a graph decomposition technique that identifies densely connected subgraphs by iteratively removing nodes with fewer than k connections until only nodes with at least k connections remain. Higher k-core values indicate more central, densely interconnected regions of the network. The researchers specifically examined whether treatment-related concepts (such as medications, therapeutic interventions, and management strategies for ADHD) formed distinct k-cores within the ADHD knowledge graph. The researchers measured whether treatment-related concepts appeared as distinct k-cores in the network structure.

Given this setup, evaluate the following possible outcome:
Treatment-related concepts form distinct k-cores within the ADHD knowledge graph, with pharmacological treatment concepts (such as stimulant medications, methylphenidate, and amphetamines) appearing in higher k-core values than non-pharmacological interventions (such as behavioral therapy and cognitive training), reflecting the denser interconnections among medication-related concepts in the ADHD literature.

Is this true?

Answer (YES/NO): NO